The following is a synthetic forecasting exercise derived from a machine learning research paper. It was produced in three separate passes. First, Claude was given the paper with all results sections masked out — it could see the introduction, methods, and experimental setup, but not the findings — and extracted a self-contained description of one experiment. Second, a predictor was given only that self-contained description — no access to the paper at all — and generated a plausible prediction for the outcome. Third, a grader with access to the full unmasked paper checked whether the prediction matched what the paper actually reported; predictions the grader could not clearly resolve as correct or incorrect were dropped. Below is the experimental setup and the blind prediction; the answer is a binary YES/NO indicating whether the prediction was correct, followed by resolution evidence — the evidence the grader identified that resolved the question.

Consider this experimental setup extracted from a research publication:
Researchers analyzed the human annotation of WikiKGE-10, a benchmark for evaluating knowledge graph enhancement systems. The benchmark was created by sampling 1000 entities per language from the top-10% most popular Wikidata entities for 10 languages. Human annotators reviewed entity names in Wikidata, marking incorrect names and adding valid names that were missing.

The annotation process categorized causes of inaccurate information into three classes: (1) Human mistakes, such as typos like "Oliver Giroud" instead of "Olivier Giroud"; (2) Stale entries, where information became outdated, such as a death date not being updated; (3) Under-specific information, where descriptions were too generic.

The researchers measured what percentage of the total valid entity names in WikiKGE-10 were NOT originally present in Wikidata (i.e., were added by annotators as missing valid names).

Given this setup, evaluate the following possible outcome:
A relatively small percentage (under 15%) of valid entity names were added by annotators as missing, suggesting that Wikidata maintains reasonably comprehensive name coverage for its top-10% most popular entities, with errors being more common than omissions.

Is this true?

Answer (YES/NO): NO